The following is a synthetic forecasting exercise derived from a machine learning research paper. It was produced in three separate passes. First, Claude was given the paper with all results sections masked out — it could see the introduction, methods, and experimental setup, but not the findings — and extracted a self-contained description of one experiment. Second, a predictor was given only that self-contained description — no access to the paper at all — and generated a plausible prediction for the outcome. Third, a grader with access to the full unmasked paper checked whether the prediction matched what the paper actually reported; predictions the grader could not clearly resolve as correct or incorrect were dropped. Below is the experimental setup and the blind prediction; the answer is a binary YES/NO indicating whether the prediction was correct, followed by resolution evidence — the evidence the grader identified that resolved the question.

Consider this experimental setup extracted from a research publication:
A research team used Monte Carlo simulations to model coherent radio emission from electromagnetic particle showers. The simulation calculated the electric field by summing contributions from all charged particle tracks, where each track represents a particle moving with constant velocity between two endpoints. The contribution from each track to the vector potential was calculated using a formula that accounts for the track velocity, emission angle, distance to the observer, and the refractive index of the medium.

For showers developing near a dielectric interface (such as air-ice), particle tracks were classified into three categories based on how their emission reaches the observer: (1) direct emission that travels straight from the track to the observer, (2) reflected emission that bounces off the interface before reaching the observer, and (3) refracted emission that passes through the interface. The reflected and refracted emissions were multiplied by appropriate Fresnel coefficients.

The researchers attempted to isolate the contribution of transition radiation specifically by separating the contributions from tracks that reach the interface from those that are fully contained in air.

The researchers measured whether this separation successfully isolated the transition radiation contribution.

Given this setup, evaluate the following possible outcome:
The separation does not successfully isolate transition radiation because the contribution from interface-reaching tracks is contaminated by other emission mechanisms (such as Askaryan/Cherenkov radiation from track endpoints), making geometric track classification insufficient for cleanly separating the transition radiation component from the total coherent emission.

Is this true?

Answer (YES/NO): NO